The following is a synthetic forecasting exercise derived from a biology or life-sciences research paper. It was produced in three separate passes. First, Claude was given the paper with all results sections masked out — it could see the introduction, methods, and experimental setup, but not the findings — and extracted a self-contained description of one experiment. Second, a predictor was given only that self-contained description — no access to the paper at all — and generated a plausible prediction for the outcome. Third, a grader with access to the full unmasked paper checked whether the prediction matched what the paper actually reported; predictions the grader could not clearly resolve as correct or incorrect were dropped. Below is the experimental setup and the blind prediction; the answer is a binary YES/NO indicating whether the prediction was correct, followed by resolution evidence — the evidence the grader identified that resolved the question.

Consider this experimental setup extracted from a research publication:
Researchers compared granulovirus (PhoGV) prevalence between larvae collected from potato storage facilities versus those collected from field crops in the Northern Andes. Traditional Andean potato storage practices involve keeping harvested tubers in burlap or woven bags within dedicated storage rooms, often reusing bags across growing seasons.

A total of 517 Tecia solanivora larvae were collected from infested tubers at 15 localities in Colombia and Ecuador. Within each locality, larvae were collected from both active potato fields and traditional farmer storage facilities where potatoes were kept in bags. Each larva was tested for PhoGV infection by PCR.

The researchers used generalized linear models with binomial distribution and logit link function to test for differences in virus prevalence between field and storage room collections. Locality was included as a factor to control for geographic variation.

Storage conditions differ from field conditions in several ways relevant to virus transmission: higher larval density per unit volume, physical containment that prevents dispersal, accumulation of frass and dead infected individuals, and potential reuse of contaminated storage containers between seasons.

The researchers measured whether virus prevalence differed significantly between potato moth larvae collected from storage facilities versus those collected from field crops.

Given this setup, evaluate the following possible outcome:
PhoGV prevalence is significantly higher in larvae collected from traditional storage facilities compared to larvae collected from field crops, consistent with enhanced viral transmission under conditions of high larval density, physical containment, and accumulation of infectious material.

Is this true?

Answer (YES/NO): NO